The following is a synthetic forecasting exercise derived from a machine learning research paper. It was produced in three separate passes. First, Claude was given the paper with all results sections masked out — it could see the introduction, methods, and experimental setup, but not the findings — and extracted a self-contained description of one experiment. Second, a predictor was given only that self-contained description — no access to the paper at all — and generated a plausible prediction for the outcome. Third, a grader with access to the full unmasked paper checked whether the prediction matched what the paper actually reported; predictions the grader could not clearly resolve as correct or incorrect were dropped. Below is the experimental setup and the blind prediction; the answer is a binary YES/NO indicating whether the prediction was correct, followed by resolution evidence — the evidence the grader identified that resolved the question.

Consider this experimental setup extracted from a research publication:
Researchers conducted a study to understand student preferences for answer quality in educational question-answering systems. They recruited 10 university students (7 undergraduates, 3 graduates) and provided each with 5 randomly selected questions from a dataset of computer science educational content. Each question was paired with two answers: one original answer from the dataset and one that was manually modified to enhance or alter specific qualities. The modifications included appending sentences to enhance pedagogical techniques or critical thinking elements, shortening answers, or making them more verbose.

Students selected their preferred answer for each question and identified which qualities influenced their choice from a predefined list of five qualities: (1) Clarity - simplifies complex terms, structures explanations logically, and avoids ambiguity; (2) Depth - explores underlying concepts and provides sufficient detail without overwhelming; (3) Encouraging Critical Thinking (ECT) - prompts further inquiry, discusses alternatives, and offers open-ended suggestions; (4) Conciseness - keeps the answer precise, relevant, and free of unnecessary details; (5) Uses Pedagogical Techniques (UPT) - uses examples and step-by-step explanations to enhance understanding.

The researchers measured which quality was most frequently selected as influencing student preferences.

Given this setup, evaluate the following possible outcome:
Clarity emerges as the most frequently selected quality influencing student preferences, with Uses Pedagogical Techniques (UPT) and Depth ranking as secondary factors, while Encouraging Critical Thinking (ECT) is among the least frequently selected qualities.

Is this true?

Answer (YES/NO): NO